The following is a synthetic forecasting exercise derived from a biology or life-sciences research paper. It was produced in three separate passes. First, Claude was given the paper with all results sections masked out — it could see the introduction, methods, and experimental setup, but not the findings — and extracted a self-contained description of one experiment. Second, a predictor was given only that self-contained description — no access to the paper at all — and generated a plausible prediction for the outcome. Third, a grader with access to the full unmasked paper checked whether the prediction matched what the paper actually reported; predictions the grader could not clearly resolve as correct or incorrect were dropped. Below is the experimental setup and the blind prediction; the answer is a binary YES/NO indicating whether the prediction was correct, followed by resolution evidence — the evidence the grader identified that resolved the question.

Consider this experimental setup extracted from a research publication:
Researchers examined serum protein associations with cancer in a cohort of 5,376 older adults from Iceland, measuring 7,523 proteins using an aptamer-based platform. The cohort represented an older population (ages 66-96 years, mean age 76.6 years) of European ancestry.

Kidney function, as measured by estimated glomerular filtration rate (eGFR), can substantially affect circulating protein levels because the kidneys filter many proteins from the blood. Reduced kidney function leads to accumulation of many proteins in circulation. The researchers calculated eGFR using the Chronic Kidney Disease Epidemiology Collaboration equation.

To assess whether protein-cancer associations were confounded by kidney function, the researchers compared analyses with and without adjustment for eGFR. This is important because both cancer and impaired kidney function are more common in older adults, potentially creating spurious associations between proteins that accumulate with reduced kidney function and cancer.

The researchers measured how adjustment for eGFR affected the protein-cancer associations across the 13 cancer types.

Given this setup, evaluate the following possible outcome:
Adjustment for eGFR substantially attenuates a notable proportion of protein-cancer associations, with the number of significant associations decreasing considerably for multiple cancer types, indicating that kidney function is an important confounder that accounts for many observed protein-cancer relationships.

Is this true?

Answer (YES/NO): NO